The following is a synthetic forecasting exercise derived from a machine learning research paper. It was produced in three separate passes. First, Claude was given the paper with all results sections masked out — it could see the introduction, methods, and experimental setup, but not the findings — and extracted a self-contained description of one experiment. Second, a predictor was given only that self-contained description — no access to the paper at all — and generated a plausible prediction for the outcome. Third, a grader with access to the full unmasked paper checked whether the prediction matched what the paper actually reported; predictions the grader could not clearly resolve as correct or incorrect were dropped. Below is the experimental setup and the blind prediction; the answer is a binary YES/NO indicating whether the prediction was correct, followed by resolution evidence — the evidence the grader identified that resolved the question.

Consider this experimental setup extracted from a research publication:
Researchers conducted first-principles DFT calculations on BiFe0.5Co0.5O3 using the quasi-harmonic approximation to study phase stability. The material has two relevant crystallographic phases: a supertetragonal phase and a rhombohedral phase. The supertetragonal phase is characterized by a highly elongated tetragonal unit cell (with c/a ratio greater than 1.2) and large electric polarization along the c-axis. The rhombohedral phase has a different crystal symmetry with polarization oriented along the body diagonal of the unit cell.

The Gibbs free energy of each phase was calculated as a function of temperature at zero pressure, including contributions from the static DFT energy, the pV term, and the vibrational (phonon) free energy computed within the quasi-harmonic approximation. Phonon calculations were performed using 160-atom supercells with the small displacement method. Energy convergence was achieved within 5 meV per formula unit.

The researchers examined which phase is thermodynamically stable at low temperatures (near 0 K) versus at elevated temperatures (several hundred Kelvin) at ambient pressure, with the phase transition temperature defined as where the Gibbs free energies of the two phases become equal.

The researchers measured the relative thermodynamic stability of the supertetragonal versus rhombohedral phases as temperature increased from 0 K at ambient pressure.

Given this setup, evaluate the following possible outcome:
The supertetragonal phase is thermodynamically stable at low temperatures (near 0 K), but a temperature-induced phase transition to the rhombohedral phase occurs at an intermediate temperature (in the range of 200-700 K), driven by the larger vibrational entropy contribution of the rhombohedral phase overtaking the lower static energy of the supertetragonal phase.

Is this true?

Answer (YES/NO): NO